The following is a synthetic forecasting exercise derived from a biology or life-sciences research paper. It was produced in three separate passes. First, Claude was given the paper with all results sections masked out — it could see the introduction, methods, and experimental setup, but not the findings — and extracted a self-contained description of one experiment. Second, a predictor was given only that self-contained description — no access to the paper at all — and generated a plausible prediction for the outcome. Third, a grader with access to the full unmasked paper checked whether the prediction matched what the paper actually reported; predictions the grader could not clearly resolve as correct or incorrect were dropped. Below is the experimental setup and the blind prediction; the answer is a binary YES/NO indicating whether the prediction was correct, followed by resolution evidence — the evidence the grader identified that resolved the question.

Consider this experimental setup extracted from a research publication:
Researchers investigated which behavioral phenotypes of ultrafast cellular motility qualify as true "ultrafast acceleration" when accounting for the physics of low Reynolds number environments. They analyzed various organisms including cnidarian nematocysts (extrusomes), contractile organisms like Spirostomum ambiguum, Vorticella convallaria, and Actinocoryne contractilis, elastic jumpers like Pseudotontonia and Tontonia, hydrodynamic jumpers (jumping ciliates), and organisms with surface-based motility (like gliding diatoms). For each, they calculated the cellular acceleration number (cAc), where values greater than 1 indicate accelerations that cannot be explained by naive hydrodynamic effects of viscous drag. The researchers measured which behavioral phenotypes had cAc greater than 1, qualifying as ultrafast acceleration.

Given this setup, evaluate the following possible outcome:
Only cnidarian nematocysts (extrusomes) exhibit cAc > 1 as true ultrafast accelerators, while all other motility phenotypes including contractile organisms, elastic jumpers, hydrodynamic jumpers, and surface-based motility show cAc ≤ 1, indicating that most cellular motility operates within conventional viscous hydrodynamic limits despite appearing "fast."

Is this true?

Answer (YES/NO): NO